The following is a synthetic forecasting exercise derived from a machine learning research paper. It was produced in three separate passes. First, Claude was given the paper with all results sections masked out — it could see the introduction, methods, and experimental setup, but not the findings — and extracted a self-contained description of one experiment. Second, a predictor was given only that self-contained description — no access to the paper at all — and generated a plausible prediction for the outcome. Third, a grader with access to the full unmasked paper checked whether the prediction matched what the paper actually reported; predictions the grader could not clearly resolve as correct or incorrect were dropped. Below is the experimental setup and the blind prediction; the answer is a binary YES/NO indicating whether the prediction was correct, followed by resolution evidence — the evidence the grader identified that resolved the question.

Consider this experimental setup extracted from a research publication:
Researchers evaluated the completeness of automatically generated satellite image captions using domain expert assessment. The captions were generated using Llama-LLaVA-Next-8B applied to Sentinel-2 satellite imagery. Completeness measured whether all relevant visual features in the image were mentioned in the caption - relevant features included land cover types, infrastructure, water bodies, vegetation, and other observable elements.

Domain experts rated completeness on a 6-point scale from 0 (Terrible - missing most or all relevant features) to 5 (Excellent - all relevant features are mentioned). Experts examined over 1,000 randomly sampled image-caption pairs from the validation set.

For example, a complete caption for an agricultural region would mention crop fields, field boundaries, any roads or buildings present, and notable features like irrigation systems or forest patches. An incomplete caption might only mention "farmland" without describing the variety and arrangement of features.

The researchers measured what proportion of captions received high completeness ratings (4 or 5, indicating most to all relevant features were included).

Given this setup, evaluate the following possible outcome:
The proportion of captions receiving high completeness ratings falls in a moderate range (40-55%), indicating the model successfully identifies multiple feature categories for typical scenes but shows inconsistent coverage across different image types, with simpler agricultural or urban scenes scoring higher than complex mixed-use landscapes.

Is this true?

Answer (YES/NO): NO